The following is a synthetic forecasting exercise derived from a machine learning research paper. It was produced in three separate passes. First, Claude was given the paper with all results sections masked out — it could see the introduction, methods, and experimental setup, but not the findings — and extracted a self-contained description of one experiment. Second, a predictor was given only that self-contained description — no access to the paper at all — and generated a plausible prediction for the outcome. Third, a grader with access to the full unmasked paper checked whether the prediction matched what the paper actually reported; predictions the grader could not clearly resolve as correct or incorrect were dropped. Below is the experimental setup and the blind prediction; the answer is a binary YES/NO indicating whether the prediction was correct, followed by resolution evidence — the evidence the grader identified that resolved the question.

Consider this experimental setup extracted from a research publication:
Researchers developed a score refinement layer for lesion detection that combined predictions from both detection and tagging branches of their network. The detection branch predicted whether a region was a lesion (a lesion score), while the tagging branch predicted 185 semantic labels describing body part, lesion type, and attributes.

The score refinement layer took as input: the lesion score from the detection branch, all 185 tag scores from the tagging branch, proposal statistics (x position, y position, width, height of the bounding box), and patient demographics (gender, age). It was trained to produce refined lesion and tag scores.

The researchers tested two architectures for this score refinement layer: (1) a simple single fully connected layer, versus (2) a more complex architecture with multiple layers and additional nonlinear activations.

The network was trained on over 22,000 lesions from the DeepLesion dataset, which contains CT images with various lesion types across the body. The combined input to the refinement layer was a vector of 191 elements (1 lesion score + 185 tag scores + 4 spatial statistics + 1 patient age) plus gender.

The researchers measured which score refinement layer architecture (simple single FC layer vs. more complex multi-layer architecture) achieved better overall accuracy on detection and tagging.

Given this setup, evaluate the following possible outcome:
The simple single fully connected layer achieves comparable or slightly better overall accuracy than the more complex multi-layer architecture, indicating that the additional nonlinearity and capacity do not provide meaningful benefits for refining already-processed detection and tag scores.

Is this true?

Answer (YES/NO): YES